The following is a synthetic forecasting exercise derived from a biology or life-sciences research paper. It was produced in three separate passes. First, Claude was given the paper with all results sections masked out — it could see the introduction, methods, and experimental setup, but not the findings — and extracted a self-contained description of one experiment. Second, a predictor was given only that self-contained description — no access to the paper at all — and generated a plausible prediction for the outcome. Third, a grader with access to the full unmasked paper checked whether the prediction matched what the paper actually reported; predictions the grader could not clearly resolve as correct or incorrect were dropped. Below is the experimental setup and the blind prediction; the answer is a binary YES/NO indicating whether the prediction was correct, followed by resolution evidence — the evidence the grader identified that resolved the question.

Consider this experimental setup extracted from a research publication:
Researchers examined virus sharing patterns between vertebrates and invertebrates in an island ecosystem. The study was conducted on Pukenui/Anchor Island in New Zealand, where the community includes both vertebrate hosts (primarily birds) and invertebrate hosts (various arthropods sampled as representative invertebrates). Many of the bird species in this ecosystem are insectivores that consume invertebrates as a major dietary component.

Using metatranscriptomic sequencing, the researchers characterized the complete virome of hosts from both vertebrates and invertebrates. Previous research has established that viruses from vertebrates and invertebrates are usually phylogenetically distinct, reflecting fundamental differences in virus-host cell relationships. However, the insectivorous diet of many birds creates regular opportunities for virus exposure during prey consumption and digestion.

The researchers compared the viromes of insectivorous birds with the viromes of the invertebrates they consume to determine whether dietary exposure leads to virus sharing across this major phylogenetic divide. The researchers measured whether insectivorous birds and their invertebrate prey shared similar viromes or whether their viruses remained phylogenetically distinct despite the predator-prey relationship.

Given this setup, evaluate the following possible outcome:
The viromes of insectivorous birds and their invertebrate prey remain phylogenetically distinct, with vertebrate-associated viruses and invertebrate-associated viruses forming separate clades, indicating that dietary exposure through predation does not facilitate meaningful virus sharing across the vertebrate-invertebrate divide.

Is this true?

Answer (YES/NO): YES